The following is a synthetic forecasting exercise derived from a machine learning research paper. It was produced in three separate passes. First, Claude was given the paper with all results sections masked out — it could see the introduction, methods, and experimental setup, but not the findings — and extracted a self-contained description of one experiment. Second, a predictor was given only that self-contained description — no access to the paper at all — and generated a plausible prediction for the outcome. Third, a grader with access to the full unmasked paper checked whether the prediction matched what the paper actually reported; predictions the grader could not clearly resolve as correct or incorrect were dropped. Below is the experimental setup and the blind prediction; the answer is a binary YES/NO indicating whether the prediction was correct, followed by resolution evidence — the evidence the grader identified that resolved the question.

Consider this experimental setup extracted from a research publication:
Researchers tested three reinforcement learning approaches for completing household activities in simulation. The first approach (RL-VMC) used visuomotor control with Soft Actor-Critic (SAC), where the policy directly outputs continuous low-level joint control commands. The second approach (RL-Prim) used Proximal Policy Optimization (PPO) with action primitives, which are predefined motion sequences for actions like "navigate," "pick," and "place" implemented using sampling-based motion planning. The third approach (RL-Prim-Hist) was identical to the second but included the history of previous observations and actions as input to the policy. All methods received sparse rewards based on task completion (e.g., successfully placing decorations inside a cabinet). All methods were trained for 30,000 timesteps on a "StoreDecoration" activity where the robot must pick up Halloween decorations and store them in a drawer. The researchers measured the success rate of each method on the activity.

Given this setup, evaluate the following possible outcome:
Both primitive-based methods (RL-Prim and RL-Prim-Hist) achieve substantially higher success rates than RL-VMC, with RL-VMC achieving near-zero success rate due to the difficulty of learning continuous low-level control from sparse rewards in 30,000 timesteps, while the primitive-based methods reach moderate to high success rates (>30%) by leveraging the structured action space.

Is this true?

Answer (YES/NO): YES